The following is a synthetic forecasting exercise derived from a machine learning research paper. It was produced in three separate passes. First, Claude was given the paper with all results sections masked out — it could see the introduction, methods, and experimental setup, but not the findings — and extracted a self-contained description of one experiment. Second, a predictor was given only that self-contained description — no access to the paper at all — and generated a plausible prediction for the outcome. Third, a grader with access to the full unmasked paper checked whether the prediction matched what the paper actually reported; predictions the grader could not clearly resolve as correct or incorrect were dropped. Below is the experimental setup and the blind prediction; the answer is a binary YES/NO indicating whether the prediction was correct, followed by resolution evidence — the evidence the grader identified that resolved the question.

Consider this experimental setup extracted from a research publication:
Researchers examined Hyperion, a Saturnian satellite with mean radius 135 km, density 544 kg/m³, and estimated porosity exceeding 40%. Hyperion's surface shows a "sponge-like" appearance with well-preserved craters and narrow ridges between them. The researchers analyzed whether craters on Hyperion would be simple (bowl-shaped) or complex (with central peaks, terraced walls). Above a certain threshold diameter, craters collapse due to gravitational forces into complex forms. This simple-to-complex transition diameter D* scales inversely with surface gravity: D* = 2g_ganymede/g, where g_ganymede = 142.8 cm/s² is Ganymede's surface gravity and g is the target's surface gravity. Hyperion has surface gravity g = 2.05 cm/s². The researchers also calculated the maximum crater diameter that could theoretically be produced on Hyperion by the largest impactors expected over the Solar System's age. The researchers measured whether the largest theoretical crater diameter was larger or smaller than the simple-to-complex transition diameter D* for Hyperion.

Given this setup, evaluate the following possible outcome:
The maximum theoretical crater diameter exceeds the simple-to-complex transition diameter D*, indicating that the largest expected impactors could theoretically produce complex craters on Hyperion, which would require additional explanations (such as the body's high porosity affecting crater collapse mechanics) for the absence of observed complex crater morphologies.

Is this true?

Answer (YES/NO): NO